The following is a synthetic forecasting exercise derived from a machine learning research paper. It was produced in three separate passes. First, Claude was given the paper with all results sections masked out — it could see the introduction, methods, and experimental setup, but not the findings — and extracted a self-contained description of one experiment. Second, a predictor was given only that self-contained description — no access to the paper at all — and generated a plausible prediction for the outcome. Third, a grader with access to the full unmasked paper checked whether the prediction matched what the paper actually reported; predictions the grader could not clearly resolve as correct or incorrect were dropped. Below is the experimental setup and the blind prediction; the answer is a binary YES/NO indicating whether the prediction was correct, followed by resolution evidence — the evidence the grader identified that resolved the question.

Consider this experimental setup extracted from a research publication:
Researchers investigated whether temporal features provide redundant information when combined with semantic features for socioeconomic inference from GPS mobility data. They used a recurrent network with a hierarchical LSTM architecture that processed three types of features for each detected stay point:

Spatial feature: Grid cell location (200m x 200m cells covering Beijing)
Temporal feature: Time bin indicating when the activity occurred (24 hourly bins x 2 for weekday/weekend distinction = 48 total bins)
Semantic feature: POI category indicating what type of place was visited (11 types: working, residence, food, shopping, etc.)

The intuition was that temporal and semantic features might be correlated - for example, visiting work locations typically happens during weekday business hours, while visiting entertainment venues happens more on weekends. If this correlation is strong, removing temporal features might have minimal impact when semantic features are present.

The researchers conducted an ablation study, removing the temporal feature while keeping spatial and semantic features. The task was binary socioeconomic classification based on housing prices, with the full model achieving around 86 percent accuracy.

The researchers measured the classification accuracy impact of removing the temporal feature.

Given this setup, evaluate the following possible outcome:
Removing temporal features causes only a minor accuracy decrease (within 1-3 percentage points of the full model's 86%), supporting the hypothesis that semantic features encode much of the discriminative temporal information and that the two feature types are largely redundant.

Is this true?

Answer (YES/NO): NO